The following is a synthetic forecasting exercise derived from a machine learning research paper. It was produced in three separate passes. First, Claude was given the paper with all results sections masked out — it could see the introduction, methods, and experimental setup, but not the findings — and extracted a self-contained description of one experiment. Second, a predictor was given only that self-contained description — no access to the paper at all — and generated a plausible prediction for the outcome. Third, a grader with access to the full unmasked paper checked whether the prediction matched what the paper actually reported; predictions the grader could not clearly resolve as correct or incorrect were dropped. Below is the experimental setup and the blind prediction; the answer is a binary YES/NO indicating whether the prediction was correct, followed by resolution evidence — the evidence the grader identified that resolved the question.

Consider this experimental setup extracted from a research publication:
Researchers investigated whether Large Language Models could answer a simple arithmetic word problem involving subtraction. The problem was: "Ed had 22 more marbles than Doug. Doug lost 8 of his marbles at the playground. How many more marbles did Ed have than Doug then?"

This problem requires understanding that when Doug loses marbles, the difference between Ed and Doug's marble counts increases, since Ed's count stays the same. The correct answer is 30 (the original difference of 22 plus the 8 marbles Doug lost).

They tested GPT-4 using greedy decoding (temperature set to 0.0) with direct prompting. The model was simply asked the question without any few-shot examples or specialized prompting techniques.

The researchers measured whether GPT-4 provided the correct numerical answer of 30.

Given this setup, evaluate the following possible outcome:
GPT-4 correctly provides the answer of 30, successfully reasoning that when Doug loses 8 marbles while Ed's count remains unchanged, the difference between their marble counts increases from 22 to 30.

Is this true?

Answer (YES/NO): NO